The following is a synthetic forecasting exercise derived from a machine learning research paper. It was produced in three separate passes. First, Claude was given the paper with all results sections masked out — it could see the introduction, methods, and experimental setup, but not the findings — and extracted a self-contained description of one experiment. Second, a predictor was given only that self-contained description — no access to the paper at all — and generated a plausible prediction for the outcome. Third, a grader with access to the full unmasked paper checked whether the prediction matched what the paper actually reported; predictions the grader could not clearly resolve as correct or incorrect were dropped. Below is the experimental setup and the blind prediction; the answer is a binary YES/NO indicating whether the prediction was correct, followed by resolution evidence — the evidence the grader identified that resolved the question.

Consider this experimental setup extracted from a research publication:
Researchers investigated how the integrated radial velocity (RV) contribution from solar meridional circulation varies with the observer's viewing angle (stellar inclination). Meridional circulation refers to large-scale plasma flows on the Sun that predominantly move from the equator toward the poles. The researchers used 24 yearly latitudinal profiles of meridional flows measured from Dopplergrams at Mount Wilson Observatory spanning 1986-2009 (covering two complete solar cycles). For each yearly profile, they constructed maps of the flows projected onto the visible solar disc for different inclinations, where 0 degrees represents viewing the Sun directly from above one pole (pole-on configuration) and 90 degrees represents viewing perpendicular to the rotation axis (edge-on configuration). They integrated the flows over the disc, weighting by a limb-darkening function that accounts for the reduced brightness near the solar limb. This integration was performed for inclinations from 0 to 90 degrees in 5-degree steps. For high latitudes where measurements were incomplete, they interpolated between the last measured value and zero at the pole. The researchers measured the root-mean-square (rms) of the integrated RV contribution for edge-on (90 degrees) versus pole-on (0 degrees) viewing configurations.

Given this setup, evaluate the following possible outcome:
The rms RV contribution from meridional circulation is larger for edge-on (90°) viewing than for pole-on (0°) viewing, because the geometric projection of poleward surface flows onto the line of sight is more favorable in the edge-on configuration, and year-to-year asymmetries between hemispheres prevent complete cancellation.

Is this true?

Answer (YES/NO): NO